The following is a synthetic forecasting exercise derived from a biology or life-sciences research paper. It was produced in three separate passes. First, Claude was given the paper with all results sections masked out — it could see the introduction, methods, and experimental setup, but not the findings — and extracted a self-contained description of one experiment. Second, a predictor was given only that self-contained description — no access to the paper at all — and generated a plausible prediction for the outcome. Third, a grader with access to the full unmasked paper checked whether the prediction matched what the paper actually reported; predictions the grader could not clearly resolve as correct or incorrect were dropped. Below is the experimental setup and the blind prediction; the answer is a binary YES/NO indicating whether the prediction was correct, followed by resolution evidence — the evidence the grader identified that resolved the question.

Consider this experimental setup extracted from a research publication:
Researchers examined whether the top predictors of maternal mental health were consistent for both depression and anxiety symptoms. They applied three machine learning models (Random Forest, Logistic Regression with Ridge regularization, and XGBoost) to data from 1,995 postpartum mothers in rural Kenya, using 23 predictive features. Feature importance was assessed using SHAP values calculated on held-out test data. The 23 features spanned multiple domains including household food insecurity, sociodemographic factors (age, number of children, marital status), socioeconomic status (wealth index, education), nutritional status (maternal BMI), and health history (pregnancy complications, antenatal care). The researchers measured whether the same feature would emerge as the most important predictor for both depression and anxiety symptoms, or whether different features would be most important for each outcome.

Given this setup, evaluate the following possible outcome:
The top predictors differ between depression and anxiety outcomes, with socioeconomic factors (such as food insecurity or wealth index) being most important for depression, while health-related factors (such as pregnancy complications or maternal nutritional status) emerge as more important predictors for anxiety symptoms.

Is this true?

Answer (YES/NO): NO